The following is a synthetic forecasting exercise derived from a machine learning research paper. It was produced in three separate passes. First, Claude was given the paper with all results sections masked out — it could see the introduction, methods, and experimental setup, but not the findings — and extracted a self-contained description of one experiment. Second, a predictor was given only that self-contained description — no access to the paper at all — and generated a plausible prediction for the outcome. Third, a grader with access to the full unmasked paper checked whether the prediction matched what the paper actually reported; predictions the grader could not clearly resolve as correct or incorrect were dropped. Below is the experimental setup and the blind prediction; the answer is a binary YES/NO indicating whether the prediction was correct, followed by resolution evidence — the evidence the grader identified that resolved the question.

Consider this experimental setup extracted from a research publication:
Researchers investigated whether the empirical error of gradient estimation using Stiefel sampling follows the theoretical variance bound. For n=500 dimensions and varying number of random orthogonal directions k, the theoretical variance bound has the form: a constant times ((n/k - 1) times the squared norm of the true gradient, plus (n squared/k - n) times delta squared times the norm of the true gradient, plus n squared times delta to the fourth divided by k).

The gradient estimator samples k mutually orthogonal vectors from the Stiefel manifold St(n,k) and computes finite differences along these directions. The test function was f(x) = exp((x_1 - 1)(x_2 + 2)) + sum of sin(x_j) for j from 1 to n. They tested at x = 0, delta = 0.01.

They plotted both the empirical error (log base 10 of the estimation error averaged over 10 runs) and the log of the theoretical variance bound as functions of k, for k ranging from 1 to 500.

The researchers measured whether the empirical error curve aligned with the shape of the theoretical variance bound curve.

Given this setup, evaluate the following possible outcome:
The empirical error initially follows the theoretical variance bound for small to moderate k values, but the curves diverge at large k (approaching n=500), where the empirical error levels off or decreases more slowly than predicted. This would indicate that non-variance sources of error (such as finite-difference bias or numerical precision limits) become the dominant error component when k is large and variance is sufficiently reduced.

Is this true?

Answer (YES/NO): NO